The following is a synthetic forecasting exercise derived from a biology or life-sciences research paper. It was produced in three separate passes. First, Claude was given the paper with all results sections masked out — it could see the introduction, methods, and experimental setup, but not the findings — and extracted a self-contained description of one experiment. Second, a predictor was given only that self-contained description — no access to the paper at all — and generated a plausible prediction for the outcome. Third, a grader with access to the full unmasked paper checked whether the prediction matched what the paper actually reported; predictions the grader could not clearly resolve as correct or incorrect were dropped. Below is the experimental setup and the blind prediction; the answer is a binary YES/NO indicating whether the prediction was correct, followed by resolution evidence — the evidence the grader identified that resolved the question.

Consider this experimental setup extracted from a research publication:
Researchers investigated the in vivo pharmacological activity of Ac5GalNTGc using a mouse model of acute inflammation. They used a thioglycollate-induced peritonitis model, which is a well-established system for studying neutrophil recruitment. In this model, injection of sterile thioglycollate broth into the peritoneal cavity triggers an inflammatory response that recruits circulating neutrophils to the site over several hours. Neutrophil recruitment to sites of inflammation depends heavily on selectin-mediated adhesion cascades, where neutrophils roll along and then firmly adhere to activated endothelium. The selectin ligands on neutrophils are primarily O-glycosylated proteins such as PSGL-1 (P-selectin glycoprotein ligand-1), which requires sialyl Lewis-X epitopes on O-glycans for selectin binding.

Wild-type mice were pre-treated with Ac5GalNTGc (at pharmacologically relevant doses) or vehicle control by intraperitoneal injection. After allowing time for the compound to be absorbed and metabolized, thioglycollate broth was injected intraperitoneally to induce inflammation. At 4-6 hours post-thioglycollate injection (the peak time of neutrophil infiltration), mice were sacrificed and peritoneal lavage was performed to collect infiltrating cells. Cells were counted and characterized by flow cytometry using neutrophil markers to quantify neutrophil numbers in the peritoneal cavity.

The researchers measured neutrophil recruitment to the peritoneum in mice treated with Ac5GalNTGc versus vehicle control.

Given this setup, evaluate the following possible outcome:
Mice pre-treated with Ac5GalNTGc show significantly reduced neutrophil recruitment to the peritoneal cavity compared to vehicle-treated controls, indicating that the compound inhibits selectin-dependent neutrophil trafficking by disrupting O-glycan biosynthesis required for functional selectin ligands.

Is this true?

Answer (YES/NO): YES